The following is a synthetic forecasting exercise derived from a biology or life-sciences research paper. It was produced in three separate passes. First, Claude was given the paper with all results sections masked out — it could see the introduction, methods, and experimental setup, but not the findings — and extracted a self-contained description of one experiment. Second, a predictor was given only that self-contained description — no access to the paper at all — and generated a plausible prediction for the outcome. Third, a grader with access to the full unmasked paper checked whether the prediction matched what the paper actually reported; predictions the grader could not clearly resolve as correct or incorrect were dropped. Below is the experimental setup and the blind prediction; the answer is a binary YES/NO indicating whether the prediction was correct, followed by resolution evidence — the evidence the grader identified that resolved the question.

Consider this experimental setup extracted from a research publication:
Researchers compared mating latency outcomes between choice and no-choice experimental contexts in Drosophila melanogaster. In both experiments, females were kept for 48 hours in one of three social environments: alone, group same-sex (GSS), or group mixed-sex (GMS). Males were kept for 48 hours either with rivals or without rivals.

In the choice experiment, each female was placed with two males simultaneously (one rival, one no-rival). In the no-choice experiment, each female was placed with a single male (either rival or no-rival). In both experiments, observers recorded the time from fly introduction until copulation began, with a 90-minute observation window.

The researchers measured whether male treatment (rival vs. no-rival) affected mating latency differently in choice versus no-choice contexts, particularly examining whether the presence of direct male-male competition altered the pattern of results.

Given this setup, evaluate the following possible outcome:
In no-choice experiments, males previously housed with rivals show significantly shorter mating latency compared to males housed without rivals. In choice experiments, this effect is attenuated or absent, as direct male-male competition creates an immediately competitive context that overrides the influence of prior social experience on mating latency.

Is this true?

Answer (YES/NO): NO